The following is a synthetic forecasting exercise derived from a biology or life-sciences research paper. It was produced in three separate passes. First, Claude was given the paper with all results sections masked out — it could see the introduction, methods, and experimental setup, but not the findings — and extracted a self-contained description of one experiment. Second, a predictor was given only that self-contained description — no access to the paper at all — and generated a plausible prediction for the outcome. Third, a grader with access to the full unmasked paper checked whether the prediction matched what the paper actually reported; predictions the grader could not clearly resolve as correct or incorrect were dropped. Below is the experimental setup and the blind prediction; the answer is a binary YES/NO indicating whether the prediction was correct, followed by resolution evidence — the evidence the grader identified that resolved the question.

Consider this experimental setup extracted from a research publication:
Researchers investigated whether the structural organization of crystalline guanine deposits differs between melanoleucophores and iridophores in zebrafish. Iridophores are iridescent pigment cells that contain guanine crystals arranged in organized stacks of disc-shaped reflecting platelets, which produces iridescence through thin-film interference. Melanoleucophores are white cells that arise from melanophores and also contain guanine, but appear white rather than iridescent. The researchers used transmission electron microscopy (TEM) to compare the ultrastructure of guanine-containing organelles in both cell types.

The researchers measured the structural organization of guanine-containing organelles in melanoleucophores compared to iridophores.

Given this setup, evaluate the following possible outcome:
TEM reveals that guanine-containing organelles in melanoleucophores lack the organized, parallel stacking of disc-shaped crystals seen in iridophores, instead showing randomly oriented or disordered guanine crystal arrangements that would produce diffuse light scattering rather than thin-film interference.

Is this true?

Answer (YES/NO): YES